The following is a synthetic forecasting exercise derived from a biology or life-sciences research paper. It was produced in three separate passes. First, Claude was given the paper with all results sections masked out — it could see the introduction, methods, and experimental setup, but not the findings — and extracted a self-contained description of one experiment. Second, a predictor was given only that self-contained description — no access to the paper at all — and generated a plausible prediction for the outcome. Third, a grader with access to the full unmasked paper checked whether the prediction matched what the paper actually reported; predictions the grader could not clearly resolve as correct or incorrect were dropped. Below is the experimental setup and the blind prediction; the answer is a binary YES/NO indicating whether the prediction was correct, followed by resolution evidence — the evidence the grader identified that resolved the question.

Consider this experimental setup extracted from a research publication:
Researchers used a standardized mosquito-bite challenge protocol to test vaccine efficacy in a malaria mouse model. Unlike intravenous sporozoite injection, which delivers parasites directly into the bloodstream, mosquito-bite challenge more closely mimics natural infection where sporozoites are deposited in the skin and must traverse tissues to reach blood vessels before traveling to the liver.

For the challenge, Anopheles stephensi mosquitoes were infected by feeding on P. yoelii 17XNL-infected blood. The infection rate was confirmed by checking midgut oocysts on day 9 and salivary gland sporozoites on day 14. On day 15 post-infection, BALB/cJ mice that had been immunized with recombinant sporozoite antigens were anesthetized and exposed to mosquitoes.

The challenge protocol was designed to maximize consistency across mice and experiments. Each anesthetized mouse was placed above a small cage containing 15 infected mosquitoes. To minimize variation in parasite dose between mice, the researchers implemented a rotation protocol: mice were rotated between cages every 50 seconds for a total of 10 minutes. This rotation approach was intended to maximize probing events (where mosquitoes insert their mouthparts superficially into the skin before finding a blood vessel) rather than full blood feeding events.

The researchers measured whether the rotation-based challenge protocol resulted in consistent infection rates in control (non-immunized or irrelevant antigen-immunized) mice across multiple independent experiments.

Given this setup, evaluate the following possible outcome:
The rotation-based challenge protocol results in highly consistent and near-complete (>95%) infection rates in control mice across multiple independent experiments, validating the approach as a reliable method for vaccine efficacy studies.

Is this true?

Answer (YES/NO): YES